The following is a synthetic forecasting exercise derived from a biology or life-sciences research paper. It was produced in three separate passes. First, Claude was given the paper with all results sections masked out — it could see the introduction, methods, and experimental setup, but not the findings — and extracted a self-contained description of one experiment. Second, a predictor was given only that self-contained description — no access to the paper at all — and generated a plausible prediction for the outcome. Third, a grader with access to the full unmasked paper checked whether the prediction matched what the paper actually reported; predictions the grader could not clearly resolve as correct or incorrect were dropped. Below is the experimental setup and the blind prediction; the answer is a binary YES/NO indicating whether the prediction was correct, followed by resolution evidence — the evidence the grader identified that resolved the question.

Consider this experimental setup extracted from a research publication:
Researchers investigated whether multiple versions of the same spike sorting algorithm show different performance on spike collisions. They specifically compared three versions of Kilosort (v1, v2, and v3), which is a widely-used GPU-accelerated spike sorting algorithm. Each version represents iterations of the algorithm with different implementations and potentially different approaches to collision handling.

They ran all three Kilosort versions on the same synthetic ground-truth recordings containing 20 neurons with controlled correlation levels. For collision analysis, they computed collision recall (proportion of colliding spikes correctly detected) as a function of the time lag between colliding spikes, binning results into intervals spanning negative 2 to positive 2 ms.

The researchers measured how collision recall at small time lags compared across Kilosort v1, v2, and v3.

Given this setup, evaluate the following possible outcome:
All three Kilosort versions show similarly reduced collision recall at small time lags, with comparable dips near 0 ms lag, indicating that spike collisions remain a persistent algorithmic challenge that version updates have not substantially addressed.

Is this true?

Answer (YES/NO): NO